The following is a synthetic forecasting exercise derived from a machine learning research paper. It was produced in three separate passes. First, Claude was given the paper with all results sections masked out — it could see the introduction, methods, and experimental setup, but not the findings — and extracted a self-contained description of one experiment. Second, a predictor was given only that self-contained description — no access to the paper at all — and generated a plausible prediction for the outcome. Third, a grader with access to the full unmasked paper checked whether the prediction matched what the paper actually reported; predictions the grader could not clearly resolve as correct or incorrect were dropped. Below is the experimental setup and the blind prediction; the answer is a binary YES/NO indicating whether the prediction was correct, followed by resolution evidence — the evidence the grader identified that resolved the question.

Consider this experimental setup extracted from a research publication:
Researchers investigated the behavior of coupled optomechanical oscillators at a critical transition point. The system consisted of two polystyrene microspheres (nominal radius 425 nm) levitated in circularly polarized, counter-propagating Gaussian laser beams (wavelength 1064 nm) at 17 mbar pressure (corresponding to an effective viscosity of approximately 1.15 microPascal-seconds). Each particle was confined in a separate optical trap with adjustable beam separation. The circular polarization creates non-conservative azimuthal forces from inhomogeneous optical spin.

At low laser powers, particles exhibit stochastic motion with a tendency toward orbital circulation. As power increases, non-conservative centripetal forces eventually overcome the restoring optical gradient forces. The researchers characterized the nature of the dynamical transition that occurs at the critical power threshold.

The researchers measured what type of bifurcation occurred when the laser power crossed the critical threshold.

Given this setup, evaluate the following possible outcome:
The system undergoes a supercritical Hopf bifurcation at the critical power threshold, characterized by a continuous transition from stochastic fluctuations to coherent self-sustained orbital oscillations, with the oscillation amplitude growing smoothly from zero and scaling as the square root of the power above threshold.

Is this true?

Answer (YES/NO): NO